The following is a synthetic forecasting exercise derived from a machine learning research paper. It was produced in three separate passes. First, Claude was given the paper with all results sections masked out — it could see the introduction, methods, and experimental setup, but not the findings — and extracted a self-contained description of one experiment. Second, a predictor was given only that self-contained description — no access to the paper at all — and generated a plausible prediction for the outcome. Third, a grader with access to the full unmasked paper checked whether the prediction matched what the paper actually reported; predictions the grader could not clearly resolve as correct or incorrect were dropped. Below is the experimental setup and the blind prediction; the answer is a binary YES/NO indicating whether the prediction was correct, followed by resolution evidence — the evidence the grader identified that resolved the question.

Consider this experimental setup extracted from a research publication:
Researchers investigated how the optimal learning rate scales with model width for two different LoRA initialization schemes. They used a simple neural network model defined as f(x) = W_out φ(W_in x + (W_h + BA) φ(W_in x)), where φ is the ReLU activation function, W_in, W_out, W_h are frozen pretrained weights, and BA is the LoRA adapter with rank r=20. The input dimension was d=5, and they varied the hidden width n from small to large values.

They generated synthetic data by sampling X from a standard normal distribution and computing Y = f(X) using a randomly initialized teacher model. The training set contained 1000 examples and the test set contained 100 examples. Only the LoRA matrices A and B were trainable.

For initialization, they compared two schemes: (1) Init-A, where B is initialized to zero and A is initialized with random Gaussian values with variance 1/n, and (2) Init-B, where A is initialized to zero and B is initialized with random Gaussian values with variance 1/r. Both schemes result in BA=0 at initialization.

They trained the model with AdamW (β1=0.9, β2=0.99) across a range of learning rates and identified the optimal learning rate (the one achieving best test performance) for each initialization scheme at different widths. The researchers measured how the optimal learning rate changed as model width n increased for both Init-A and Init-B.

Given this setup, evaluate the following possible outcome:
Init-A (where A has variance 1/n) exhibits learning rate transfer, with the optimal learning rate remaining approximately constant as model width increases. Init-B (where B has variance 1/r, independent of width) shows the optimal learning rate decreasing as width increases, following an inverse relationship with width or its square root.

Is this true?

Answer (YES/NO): NO